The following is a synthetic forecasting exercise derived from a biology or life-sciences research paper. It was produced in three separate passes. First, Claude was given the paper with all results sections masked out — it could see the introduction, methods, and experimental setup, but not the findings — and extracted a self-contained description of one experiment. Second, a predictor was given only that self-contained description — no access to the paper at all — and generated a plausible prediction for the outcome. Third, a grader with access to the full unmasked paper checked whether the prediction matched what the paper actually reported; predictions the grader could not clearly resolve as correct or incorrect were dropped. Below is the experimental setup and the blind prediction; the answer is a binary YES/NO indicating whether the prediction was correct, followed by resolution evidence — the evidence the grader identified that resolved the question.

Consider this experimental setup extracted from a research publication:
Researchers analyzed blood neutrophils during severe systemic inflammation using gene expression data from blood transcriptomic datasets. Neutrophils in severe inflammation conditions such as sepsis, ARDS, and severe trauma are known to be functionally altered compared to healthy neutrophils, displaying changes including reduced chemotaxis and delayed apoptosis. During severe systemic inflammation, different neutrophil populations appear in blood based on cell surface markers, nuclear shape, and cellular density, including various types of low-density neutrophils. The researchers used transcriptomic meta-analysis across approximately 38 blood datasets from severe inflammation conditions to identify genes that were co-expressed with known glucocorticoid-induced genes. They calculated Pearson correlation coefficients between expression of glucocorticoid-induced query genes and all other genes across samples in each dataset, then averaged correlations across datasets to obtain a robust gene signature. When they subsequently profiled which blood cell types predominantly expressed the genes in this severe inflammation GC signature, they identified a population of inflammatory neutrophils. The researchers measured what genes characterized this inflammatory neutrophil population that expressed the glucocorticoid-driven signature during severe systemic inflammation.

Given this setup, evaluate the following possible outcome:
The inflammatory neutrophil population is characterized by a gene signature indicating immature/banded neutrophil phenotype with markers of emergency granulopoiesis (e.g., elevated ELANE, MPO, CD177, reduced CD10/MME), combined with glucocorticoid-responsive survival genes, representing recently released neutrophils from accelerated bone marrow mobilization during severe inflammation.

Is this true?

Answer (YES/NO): NO